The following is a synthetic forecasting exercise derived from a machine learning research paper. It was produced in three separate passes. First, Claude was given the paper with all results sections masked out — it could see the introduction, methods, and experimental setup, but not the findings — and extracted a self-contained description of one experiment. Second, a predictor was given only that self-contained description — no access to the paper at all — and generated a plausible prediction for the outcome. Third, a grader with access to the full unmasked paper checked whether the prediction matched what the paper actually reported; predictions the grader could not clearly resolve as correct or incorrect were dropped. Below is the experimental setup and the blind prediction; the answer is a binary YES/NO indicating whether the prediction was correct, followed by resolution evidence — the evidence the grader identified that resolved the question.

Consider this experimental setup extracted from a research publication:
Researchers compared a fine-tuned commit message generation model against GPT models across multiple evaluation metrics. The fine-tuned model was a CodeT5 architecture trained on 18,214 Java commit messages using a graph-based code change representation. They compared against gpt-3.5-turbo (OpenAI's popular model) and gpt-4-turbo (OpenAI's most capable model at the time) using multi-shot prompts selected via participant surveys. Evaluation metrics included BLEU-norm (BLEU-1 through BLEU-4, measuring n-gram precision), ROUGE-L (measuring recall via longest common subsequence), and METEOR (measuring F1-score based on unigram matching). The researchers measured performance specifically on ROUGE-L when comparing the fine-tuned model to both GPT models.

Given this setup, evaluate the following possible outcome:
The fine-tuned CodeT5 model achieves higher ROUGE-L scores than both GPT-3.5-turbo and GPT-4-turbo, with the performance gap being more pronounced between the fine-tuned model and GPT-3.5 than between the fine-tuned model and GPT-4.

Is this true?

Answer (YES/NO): NO